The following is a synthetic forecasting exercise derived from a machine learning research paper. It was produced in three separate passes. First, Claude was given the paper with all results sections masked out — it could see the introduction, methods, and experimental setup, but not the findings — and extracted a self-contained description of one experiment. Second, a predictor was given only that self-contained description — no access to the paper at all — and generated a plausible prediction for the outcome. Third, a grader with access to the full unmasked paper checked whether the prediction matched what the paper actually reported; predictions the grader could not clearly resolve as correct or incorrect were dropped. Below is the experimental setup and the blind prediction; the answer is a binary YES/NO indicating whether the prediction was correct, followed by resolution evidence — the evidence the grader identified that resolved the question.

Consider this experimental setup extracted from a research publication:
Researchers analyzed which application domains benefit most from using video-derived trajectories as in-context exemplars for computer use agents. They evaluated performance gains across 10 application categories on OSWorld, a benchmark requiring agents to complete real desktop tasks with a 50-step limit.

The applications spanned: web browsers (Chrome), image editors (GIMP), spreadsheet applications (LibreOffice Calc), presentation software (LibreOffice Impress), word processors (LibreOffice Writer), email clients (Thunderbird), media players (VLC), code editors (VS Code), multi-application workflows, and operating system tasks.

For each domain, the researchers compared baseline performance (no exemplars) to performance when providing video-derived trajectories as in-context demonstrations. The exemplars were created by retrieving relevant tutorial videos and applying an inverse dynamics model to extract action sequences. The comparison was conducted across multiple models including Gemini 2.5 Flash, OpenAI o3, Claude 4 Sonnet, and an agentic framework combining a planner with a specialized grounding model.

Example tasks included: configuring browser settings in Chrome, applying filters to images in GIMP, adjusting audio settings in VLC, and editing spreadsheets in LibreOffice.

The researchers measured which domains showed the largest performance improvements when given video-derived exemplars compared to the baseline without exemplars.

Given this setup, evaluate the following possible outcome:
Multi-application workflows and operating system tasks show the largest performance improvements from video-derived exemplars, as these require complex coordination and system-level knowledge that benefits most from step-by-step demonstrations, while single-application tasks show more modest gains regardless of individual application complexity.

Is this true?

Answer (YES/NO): NO